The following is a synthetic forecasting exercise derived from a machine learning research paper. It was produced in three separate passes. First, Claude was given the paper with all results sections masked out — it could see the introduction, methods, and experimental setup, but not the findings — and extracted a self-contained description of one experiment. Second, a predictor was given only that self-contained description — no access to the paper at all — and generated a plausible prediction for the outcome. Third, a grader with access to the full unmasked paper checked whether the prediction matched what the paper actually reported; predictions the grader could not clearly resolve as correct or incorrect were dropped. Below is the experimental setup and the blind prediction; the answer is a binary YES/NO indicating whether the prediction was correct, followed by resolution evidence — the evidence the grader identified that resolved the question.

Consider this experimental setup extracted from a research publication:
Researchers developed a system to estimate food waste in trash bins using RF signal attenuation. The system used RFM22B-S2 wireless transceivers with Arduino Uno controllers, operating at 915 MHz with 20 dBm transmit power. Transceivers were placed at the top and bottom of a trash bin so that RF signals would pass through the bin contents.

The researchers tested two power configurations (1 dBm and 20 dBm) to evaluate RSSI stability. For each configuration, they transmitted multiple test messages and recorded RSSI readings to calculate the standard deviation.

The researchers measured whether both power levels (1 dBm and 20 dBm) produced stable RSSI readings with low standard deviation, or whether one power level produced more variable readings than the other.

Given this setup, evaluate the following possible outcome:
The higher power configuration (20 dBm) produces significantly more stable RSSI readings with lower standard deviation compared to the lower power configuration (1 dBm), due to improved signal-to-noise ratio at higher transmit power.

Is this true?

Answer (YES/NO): NO